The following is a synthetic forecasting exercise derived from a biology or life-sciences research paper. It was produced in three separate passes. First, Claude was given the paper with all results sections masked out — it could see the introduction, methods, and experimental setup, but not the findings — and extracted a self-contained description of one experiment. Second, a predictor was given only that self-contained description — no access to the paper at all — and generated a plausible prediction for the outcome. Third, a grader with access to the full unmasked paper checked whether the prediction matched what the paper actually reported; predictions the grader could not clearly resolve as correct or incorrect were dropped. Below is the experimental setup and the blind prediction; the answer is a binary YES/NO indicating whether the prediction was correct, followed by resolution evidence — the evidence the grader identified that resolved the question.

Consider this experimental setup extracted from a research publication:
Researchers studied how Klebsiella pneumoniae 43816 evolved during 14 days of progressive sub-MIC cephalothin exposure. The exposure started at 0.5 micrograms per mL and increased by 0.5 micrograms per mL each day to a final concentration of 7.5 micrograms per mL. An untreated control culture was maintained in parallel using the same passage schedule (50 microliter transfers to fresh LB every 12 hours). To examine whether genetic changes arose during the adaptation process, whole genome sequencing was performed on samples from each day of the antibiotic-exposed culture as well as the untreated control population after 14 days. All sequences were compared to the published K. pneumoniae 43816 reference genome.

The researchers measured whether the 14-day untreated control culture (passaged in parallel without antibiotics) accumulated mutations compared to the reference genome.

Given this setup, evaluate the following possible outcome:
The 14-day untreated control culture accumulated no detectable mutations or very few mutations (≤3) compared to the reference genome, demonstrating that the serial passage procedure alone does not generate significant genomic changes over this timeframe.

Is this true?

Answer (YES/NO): NO